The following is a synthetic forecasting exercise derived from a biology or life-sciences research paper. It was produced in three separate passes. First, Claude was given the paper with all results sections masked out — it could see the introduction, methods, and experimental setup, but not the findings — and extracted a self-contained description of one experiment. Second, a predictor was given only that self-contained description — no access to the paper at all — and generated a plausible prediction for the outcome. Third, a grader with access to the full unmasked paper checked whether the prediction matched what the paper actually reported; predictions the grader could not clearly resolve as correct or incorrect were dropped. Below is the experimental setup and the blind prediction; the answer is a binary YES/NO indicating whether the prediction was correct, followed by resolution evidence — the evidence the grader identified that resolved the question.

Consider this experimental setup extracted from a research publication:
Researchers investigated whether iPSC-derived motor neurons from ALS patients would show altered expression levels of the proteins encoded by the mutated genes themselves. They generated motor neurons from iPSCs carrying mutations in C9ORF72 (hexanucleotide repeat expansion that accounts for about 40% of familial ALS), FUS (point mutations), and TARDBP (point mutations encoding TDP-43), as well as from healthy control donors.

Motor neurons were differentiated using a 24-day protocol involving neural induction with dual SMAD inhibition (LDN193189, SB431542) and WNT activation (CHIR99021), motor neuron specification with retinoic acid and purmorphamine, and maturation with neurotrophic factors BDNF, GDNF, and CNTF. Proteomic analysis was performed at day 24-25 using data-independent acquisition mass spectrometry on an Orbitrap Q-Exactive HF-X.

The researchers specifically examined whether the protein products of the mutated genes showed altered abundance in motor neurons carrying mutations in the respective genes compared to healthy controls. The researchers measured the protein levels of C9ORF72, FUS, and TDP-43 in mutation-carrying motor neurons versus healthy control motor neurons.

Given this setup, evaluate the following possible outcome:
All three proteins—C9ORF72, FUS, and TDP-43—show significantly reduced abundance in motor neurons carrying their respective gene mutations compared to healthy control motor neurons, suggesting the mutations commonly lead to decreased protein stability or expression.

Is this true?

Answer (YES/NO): NO